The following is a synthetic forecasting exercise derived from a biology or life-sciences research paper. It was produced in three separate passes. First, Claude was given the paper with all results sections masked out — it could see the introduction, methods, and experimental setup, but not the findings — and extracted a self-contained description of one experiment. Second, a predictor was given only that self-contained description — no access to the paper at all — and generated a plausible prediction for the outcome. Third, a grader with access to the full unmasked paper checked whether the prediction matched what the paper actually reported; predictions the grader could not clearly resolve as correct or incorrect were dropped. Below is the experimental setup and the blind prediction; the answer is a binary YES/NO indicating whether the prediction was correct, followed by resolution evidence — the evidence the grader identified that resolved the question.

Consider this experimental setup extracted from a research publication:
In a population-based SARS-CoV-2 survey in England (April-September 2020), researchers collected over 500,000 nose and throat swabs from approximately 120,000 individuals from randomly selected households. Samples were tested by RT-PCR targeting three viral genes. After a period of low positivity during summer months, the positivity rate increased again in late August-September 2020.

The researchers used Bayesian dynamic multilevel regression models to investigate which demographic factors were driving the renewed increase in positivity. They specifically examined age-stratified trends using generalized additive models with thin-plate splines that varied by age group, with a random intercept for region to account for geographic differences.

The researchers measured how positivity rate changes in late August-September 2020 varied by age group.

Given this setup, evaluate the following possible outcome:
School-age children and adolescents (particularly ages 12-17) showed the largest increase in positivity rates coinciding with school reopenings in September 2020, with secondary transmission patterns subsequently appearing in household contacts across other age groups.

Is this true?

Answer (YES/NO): NO